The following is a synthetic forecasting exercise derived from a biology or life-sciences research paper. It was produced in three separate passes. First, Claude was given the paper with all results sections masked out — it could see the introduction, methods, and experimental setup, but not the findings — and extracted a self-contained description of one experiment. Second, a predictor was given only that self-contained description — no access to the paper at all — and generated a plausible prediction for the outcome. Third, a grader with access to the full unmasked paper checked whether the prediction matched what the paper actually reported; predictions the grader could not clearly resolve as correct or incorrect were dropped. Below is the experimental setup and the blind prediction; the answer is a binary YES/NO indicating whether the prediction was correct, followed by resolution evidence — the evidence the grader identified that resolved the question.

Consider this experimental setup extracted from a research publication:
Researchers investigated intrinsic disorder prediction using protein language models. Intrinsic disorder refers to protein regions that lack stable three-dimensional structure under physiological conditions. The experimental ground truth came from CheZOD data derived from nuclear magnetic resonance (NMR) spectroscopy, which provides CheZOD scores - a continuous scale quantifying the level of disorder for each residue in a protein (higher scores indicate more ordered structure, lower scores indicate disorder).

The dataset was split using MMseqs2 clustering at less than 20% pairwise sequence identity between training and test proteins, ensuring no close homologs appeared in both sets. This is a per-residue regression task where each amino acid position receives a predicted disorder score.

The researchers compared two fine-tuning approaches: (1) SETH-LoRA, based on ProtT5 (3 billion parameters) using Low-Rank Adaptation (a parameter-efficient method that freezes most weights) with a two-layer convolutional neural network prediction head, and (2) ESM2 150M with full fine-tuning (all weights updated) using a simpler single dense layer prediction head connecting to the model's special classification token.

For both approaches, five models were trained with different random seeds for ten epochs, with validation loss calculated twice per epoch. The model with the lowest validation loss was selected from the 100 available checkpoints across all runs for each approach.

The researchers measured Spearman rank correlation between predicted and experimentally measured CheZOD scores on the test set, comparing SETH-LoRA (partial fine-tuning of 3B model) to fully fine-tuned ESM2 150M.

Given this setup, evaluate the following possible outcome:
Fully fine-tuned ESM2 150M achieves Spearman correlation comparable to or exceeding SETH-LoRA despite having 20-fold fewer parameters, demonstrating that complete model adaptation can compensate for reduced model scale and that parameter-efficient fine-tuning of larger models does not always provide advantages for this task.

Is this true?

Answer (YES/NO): YES